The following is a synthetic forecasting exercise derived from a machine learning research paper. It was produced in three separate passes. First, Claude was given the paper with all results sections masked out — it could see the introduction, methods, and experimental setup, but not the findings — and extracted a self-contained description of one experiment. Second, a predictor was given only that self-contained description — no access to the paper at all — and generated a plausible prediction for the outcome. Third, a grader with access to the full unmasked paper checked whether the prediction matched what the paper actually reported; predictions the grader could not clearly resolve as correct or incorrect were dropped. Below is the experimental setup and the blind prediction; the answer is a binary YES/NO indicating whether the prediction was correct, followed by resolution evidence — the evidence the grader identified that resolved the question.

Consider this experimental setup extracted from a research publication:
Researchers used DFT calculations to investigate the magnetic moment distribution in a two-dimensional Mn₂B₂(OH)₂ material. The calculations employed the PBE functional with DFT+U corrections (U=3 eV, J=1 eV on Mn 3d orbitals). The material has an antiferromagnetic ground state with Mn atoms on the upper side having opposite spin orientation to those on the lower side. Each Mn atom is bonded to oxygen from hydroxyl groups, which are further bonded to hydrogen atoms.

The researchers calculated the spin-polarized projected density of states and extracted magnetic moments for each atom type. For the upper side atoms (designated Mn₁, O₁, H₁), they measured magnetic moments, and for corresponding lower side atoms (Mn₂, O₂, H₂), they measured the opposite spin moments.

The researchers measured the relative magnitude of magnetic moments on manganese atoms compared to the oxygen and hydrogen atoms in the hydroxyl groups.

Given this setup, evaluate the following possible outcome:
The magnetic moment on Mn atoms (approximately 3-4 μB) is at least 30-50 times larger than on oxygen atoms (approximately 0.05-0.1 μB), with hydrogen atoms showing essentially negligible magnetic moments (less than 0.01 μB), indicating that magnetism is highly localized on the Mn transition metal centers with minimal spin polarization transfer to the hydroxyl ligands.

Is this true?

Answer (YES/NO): NO